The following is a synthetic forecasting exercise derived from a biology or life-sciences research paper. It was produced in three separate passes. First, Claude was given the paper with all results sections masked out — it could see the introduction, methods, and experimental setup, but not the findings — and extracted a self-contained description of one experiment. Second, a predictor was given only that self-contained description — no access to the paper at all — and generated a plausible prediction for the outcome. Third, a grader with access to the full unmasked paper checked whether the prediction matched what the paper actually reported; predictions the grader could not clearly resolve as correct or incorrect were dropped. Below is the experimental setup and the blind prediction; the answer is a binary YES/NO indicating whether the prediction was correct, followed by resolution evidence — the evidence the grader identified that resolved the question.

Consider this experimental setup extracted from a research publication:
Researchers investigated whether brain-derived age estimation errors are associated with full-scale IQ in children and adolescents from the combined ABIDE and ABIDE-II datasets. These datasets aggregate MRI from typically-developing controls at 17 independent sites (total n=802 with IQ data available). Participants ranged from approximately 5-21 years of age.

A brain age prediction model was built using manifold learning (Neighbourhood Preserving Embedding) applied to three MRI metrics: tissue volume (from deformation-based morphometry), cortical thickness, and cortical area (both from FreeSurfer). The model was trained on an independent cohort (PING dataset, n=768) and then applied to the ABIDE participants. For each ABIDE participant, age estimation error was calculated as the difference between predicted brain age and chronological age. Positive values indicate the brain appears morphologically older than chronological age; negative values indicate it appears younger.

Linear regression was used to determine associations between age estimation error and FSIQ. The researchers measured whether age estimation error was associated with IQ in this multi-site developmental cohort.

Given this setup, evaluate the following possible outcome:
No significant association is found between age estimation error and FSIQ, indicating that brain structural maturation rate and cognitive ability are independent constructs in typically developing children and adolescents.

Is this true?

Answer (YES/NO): YES